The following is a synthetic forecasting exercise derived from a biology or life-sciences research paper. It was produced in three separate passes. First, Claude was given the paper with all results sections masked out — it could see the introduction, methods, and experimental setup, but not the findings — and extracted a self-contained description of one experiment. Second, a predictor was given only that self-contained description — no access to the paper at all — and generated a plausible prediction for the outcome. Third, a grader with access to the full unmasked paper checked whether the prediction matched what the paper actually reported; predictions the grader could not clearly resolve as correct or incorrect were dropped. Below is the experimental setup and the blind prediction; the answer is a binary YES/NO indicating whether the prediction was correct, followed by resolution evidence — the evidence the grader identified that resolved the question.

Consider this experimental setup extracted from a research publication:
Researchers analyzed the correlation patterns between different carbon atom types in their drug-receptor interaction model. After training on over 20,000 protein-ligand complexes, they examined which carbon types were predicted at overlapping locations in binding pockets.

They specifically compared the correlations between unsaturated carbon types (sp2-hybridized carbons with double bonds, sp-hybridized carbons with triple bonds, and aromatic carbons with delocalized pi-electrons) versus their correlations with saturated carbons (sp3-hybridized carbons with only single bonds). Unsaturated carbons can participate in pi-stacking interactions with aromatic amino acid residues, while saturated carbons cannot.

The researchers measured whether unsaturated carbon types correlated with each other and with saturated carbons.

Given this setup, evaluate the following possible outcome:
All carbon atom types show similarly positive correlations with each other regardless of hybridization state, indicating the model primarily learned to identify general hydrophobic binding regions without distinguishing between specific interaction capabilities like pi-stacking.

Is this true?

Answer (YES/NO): NO